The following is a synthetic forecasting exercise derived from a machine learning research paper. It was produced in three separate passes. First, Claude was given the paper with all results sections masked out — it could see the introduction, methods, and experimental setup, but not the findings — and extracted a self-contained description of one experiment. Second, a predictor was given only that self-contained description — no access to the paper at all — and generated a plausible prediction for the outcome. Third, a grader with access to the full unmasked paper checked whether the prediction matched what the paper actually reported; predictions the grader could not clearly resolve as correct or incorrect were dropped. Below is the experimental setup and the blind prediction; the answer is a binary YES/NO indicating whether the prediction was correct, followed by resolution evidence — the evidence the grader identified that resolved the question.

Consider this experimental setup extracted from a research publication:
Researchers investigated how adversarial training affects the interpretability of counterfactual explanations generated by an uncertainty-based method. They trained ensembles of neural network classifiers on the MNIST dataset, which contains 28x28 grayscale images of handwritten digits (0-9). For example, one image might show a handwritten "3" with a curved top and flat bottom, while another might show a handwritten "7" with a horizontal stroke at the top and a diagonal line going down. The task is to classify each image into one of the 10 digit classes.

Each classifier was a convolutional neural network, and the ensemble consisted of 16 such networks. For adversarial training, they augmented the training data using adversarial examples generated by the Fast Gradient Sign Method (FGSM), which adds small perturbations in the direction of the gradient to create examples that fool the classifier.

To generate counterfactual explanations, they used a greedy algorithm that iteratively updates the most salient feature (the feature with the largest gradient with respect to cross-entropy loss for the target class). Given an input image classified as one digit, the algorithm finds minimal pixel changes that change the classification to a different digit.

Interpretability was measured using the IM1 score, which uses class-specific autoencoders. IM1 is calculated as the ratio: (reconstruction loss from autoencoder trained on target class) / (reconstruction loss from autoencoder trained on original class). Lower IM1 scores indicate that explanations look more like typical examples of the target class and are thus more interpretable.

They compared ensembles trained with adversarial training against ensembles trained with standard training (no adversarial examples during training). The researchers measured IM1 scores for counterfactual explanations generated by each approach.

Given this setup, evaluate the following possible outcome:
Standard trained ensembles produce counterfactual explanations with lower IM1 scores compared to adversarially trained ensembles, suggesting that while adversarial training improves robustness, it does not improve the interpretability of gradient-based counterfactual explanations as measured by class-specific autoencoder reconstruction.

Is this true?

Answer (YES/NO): NO